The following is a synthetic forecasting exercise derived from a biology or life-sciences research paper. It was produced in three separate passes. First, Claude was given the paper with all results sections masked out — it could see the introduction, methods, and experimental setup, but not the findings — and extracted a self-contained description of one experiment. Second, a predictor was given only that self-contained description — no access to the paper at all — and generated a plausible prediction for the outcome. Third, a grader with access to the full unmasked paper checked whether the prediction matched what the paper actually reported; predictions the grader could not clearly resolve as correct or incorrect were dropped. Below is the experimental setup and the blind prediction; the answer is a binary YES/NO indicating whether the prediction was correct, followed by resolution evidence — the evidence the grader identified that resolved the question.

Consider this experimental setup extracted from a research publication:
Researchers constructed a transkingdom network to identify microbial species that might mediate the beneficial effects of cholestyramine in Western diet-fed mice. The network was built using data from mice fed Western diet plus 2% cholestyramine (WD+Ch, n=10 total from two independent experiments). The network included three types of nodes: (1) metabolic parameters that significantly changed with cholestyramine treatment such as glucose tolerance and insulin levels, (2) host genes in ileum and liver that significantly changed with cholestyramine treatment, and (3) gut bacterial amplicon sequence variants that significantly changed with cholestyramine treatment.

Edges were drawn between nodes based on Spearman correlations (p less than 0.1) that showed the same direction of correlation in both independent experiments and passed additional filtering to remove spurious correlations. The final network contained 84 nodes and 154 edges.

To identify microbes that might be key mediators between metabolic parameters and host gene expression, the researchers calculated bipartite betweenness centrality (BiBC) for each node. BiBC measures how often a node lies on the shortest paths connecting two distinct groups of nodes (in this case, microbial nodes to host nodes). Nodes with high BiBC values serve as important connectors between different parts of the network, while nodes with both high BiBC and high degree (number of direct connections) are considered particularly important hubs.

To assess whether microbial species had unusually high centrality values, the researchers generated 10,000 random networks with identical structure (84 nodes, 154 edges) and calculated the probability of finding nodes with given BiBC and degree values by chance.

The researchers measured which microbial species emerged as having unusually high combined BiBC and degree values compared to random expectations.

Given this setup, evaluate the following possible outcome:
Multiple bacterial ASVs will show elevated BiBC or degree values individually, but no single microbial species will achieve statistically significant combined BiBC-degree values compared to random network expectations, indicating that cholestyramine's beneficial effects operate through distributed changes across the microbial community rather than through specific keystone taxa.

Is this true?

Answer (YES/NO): NO